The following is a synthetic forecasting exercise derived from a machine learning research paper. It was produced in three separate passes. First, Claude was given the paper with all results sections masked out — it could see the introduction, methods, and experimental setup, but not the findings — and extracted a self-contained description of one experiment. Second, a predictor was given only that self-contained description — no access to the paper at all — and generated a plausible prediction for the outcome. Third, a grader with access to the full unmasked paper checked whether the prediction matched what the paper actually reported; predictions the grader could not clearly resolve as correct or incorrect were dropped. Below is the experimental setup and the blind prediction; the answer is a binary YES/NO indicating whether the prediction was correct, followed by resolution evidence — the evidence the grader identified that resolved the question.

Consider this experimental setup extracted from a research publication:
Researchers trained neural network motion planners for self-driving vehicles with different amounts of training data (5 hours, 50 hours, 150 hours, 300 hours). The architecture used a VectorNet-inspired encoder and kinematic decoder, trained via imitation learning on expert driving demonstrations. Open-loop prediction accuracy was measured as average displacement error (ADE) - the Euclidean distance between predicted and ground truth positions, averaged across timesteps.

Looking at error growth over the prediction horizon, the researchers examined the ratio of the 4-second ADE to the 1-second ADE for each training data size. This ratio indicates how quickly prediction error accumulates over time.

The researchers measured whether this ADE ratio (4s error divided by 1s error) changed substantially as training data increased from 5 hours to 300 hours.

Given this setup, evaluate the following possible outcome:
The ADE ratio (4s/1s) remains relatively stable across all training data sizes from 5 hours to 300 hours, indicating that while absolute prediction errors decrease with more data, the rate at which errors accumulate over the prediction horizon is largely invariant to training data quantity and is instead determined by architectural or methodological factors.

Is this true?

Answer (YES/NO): YES